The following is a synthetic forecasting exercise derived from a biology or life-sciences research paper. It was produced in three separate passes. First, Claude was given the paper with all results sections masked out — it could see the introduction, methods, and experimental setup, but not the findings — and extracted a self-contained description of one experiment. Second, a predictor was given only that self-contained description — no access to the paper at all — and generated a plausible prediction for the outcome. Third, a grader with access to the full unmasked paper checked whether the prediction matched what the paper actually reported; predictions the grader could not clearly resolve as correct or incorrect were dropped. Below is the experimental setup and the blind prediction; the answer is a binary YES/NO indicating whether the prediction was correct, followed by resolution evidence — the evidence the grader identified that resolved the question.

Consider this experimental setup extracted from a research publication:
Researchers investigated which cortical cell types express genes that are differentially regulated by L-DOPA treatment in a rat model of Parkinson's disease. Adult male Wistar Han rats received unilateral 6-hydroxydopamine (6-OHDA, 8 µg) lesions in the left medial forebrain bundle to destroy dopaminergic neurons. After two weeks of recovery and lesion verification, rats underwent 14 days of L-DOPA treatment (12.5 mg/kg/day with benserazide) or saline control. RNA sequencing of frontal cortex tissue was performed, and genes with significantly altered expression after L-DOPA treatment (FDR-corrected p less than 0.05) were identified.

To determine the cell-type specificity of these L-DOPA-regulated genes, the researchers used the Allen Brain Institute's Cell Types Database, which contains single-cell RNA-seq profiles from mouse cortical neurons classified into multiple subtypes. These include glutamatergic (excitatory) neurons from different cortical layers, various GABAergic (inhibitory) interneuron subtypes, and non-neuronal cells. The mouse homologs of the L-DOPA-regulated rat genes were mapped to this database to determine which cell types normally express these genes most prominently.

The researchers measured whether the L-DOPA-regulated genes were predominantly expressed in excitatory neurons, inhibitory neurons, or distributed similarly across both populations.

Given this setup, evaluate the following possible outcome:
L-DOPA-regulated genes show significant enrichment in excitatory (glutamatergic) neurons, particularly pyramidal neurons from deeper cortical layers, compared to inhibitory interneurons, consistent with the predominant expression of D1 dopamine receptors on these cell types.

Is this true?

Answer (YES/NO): NO